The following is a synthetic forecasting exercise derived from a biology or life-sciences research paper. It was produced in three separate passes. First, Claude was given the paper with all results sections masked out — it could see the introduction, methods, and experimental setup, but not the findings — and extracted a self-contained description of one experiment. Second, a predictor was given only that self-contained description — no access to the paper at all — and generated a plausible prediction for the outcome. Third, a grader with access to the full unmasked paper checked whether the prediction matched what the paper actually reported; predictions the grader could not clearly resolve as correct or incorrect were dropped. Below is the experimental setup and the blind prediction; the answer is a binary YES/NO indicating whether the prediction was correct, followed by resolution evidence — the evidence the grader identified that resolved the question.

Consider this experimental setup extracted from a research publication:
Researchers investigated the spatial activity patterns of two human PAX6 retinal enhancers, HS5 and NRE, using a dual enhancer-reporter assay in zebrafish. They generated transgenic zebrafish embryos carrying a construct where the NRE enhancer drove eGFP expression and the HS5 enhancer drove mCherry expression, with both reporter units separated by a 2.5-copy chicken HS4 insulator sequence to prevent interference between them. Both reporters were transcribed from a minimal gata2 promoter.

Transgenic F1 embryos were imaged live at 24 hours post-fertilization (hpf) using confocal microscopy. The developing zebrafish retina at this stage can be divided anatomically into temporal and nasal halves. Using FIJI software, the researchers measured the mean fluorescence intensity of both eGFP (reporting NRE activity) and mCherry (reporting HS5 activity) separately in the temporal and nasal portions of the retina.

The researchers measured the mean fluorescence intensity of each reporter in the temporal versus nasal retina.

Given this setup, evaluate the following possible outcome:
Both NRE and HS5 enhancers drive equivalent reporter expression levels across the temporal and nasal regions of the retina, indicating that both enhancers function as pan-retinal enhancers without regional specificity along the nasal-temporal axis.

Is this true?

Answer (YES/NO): NO